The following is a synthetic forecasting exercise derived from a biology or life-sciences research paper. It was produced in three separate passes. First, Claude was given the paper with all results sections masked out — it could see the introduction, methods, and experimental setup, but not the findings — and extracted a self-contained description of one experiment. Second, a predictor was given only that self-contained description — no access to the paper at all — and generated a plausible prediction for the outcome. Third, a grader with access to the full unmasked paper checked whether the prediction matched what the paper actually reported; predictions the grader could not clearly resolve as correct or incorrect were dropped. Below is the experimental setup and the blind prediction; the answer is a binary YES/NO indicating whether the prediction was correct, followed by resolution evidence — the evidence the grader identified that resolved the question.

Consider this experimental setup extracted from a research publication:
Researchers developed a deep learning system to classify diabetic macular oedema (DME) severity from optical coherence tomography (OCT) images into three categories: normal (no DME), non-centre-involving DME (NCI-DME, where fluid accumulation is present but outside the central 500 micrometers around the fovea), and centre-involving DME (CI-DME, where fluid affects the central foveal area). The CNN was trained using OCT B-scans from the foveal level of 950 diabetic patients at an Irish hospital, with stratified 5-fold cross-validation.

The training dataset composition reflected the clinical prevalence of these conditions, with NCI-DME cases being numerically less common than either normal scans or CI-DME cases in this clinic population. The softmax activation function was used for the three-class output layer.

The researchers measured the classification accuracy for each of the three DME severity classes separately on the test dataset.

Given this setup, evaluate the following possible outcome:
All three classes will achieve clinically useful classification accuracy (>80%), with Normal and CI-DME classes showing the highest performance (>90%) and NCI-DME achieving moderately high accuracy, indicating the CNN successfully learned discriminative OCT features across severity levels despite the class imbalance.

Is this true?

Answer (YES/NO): YES